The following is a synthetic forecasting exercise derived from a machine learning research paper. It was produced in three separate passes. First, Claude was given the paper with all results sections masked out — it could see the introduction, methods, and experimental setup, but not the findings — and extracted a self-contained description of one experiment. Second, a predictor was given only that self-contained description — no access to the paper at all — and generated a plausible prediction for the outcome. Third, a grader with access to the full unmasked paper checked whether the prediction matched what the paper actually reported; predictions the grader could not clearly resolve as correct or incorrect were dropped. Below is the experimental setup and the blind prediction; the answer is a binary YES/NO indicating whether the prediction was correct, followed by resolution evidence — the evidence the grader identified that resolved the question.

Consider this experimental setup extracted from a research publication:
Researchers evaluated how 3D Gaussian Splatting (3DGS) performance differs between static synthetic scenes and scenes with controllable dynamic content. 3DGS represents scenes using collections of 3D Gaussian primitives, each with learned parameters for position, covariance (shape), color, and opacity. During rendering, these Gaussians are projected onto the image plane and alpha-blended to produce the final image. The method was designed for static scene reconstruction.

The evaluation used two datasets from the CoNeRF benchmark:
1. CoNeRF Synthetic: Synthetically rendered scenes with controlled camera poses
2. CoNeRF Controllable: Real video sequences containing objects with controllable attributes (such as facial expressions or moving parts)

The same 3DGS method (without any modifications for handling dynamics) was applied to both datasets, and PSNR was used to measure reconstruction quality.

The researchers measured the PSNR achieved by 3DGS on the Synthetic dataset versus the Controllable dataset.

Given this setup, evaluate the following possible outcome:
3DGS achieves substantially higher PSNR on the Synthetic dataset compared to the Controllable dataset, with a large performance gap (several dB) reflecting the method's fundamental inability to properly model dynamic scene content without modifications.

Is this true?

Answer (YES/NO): YES